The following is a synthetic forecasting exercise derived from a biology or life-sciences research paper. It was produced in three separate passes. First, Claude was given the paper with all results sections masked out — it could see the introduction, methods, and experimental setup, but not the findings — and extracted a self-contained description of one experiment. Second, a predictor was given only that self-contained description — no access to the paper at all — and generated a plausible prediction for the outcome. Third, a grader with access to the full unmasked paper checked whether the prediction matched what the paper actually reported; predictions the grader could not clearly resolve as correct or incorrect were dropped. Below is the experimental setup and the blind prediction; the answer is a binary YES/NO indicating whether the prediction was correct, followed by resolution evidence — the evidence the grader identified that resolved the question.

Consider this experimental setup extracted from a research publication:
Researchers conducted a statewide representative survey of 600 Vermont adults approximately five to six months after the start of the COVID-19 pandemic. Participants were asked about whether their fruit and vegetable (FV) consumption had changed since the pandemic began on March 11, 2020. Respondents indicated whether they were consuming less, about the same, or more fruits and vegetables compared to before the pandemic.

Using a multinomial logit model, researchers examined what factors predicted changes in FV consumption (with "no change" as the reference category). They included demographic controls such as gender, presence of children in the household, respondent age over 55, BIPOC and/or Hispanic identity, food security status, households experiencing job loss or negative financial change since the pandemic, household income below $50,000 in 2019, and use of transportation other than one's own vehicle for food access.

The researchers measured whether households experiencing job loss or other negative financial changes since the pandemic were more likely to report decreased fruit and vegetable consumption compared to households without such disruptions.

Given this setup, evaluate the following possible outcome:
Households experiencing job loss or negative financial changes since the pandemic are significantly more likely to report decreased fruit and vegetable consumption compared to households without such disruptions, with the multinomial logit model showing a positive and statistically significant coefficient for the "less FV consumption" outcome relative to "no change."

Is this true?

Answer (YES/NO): NO